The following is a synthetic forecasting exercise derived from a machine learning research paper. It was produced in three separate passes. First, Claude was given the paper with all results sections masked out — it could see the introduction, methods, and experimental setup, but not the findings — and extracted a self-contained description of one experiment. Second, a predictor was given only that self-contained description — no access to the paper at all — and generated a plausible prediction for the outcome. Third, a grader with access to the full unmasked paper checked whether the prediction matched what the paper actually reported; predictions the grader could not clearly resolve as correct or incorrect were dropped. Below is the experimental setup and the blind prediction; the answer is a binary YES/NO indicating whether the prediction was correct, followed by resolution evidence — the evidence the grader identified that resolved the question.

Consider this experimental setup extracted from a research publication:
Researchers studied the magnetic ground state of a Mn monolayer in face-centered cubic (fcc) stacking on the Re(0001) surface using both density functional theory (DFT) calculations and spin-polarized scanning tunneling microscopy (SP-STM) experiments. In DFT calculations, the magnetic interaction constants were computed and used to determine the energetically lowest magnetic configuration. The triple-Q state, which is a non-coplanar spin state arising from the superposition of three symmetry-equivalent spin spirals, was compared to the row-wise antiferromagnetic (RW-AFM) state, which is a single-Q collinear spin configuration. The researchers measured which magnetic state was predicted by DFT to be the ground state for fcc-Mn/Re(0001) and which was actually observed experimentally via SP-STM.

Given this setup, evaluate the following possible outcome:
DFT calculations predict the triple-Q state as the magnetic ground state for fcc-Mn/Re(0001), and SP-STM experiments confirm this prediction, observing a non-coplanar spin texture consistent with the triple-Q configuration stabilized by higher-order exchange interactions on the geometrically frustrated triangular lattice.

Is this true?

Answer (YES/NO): NO